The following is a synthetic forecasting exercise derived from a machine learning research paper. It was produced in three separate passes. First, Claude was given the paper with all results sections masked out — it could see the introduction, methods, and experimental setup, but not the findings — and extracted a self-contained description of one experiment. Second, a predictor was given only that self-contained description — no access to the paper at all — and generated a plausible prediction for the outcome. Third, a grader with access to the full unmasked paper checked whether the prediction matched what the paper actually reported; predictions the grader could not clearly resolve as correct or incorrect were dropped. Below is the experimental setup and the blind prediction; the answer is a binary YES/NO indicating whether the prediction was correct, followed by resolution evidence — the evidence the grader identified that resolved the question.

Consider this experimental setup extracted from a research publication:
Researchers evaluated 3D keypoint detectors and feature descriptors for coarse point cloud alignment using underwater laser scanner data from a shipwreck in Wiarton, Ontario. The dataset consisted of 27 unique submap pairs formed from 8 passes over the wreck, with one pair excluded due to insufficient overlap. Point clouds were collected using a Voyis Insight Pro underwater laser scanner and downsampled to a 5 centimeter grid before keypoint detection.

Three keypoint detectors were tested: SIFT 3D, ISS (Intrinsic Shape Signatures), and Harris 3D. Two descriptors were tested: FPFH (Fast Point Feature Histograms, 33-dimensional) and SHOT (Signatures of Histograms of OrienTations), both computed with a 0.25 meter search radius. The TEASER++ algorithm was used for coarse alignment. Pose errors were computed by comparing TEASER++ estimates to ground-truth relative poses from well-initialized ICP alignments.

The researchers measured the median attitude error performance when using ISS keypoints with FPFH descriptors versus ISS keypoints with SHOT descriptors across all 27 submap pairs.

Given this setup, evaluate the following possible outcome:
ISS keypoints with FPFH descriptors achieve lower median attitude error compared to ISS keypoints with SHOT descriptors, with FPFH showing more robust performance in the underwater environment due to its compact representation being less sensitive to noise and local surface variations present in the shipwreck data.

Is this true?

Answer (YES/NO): YES